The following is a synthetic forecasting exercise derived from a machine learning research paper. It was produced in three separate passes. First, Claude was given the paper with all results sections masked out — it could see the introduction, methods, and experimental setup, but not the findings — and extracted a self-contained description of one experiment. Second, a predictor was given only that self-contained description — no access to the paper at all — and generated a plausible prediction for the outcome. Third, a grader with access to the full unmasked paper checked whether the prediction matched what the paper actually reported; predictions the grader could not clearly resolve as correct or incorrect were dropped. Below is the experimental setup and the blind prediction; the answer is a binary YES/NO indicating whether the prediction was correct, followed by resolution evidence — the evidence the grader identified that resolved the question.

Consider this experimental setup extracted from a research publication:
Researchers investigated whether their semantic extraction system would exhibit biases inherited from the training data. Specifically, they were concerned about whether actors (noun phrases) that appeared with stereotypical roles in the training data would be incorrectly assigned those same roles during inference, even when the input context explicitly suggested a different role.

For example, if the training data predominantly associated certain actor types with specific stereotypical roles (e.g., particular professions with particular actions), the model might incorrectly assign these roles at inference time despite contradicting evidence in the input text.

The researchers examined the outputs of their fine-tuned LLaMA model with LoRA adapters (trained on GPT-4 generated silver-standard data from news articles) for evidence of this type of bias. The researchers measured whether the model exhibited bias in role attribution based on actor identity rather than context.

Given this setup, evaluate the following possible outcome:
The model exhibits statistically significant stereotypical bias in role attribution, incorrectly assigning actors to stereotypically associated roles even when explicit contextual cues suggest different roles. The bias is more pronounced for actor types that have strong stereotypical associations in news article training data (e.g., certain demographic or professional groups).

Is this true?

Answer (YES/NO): NO